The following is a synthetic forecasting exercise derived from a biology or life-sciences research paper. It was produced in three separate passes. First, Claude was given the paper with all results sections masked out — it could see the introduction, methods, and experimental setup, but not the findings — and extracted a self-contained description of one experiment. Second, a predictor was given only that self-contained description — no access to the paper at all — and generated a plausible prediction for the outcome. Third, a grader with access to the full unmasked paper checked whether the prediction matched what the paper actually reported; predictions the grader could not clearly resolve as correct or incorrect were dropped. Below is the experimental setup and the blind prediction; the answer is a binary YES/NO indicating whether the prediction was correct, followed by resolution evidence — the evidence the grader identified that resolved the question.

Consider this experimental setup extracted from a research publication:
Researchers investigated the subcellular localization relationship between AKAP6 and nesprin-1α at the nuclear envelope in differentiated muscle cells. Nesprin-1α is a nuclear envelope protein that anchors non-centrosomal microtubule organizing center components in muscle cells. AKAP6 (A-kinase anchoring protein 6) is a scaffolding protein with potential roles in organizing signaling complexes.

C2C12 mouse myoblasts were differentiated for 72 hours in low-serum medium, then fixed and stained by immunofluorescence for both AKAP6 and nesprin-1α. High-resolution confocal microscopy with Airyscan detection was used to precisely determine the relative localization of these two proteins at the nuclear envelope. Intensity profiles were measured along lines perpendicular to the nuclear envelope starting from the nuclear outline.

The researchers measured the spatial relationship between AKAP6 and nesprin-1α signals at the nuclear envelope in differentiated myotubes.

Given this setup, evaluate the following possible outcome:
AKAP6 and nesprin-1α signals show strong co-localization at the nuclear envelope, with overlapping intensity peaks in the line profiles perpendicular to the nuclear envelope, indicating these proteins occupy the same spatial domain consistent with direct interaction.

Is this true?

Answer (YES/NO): NO